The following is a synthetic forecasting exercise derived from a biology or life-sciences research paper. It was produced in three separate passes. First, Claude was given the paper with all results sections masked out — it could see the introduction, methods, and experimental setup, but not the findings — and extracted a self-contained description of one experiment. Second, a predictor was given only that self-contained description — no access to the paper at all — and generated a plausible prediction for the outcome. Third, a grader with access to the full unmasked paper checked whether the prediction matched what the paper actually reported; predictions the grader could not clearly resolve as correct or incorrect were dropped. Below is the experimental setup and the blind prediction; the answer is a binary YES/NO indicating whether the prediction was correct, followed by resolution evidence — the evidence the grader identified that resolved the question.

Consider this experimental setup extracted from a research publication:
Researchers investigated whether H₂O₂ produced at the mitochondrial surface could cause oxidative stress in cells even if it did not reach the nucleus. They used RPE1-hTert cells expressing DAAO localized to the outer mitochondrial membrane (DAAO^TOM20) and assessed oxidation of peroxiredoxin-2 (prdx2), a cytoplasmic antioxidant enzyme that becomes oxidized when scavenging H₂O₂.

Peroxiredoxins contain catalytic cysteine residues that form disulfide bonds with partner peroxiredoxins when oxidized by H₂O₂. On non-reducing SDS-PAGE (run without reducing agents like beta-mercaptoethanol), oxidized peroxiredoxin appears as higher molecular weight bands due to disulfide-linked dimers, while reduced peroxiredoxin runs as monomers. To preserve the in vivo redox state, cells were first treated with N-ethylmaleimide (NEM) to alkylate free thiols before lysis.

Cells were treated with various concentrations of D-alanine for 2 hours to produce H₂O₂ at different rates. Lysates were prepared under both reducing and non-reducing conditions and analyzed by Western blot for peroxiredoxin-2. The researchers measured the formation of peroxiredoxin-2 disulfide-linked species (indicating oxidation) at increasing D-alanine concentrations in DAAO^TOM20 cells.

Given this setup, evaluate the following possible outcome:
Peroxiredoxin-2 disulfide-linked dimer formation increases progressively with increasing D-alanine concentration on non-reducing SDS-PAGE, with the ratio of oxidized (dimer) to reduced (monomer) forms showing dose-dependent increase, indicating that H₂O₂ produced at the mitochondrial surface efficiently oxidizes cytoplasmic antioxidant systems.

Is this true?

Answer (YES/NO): YES